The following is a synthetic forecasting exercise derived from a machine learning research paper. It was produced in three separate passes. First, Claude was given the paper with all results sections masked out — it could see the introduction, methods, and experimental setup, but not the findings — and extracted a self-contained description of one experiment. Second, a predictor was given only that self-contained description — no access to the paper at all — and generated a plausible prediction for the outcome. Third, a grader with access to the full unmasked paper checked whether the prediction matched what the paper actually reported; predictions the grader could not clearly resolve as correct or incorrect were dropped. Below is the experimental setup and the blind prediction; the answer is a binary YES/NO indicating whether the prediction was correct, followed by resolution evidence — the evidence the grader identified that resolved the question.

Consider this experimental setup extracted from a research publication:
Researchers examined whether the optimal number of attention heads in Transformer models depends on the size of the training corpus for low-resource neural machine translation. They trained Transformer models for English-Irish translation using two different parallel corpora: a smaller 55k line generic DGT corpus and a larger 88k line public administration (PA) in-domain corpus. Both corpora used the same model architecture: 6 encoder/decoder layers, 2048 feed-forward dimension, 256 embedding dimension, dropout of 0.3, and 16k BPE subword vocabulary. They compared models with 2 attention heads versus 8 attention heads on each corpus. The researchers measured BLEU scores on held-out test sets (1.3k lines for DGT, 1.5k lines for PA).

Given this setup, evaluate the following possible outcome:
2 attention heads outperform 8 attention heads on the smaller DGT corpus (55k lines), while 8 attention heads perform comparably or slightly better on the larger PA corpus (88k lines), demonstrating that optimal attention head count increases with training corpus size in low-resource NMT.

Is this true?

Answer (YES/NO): YES